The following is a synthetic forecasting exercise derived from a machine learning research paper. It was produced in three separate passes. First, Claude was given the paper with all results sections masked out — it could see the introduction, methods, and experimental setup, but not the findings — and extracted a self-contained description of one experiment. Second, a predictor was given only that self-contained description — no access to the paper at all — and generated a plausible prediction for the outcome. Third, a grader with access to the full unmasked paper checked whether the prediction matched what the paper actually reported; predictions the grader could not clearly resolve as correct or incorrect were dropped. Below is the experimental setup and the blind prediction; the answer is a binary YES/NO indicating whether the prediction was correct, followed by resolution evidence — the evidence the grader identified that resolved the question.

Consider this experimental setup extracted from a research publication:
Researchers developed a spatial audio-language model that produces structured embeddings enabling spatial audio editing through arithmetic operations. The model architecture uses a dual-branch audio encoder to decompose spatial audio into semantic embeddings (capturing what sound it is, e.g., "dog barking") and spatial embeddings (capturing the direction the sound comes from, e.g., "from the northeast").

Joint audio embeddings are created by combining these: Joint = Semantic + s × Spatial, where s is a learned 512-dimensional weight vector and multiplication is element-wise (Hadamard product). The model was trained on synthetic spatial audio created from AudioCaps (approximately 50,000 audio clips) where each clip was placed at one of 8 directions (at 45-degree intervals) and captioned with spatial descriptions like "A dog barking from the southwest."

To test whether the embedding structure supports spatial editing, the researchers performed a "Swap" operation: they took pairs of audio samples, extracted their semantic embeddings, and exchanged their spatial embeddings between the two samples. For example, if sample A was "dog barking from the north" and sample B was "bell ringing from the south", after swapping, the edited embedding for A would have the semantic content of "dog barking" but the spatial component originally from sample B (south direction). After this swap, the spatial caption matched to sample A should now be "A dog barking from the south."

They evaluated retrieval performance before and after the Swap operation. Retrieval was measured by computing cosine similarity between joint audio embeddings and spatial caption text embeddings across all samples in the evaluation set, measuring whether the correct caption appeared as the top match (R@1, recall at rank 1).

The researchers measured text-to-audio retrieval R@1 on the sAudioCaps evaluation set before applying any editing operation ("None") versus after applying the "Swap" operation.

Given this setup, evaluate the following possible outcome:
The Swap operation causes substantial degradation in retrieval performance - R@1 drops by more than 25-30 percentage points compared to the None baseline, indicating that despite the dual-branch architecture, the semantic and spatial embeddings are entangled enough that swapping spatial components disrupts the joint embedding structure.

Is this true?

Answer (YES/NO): NO